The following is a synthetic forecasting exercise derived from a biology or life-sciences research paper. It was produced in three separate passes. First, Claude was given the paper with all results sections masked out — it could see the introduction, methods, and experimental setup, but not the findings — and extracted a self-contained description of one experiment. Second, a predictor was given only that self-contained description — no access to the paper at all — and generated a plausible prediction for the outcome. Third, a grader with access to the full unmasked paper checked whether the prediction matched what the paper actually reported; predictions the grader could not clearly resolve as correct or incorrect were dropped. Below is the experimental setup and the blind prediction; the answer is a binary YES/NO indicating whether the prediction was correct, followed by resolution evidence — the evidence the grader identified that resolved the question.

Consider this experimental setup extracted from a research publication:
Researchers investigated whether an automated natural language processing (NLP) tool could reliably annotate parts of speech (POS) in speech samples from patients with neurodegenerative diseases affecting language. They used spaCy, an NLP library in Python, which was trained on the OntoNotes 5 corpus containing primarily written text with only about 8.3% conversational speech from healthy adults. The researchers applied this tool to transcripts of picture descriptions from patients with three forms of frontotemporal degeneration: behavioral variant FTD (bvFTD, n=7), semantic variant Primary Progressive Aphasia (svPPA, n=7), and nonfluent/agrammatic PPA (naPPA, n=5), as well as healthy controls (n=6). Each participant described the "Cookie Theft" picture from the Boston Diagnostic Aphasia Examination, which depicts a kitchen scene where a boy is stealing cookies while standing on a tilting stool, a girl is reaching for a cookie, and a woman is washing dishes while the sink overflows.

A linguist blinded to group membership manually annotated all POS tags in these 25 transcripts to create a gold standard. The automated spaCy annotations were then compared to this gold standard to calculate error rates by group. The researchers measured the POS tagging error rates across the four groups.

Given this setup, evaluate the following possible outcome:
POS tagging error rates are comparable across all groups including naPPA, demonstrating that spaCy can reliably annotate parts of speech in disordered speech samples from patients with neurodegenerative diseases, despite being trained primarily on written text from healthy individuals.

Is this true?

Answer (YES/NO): NO